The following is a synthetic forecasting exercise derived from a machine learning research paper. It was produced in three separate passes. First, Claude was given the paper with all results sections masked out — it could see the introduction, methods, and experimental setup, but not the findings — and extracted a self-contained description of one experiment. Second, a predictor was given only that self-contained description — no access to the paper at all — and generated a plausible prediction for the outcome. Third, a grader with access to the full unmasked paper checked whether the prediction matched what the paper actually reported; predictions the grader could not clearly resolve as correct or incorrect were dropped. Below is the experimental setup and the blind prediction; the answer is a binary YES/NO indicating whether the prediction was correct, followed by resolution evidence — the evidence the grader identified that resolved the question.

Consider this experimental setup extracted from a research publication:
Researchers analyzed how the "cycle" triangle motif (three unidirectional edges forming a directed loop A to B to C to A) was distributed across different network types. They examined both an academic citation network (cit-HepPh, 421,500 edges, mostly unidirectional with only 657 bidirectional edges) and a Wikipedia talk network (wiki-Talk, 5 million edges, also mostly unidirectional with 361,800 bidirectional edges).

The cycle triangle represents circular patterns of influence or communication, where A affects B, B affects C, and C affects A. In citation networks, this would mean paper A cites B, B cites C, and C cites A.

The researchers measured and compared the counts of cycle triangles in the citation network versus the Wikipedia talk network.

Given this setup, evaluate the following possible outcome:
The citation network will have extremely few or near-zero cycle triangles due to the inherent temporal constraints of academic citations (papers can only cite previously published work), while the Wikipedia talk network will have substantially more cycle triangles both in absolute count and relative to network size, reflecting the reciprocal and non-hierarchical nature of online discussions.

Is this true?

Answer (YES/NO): YES